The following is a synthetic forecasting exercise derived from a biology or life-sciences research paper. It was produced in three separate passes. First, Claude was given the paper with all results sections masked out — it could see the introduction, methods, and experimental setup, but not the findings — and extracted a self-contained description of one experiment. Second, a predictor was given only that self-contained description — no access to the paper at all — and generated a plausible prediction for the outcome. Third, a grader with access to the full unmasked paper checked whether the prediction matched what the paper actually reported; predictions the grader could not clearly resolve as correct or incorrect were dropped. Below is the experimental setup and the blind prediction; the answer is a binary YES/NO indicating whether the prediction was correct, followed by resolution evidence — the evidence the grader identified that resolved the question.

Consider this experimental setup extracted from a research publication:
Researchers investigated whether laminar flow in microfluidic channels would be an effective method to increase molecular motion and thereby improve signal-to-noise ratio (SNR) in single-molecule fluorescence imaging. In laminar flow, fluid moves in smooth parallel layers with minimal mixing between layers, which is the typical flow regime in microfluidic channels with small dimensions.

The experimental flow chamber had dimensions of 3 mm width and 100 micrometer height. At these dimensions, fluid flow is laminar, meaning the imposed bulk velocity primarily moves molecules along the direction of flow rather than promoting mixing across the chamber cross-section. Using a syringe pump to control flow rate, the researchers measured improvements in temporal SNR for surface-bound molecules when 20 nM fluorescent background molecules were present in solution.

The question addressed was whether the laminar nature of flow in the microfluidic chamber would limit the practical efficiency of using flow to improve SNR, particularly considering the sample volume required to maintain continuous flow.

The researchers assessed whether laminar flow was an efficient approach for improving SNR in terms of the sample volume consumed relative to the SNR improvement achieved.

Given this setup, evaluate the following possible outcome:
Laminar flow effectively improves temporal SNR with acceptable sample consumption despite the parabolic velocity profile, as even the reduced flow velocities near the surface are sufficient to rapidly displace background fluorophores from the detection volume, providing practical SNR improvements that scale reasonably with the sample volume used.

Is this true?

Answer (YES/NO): NO